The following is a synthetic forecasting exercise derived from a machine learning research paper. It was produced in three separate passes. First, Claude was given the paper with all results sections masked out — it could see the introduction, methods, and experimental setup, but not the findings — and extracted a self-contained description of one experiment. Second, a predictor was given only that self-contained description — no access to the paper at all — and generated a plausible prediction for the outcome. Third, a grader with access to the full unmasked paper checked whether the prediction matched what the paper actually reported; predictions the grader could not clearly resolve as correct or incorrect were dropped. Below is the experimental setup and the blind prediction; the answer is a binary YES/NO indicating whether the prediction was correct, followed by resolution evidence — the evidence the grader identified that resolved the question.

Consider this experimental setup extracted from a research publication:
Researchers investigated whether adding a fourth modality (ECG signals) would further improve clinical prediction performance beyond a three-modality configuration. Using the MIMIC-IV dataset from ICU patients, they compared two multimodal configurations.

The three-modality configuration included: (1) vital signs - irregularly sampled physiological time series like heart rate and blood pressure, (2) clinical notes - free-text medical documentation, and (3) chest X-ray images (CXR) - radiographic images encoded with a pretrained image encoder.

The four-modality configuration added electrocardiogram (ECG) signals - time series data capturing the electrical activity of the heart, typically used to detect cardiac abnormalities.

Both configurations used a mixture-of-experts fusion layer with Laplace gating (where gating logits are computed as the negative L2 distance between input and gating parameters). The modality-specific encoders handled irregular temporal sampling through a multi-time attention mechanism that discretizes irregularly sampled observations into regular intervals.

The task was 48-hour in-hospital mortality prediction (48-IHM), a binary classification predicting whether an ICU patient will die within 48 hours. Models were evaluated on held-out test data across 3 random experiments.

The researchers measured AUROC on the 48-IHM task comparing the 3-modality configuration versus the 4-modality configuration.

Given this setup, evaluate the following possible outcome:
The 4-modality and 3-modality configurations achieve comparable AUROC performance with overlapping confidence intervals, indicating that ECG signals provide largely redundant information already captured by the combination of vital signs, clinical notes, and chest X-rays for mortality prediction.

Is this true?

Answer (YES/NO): YES